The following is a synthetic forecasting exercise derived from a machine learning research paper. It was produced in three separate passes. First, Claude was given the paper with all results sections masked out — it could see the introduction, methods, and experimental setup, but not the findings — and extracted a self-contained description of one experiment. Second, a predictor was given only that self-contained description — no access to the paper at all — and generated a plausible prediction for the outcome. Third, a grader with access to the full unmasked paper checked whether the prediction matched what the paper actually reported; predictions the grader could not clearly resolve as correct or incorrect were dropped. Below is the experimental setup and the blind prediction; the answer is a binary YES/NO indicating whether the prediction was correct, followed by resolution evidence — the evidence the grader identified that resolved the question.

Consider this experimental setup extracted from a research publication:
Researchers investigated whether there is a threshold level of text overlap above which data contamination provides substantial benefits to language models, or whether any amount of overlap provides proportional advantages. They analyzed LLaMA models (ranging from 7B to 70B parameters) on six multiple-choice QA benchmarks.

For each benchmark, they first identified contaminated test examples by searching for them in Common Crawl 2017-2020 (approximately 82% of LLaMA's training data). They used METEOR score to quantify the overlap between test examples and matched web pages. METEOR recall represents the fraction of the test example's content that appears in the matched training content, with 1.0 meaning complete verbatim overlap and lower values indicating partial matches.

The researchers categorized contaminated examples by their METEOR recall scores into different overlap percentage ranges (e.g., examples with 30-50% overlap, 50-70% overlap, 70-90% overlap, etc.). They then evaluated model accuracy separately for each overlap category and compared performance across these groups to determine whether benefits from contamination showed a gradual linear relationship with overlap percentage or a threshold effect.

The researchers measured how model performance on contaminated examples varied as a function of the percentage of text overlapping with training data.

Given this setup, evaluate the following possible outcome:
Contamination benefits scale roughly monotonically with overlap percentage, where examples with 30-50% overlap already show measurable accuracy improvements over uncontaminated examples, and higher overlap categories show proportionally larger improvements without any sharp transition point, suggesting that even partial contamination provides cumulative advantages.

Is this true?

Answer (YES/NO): NO